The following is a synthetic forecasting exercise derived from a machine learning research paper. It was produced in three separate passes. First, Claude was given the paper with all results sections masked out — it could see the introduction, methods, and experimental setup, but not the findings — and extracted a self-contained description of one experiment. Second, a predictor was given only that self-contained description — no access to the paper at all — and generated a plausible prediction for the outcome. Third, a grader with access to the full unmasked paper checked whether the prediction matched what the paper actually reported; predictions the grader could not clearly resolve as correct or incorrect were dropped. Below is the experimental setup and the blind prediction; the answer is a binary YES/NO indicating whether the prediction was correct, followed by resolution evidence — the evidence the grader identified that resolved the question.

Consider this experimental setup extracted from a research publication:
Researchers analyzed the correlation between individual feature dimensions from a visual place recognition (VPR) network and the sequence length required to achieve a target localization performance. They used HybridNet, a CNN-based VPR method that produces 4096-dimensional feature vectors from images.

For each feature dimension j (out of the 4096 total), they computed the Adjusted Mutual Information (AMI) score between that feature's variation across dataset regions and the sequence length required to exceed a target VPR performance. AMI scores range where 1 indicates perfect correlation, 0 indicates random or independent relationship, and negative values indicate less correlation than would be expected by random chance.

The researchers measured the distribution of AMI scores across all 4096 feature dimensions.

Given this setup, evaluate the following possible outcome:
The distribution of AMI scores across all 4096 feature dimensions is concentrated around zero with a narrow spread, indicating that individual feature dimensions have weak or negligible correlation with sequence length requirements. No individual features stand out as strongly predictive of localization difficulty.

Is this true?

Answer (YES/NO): NO